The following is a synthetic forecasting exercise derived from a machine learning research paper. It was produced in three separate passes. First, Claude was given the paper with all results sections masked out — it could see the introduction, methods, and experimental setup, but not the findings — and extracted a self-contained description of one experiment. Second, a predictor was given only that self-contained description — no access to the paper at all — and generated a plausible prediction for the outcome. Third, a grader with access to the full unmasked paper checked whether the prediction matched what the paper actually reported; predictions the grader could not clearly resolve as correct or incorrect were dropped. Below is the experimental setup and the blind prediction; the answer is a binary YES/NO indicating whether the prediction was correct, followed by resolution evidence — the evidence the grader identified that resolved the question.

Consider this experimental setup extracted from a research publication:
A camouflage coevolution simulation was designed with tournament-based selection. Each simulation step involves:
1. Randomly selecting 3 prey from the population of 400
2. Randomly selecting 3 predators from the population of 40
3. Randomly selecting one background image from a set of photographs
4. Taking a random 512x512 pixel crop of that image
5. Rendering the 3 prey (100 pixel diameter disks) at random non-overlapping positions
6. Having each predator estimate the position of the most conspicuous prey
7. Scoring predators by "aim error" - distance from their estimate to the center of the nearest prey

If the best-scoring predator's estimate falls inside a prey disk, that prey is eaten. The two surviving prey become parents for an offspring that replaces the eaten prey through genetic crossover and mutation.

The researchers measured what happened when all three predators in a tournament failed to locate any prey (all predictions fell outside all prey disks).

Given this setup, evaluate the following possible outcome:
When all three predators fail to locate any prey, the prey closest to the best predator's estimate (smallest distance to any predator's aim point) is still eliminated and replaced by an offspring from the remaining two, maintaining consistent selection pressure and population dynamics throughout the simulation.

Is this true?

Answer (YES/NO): NO